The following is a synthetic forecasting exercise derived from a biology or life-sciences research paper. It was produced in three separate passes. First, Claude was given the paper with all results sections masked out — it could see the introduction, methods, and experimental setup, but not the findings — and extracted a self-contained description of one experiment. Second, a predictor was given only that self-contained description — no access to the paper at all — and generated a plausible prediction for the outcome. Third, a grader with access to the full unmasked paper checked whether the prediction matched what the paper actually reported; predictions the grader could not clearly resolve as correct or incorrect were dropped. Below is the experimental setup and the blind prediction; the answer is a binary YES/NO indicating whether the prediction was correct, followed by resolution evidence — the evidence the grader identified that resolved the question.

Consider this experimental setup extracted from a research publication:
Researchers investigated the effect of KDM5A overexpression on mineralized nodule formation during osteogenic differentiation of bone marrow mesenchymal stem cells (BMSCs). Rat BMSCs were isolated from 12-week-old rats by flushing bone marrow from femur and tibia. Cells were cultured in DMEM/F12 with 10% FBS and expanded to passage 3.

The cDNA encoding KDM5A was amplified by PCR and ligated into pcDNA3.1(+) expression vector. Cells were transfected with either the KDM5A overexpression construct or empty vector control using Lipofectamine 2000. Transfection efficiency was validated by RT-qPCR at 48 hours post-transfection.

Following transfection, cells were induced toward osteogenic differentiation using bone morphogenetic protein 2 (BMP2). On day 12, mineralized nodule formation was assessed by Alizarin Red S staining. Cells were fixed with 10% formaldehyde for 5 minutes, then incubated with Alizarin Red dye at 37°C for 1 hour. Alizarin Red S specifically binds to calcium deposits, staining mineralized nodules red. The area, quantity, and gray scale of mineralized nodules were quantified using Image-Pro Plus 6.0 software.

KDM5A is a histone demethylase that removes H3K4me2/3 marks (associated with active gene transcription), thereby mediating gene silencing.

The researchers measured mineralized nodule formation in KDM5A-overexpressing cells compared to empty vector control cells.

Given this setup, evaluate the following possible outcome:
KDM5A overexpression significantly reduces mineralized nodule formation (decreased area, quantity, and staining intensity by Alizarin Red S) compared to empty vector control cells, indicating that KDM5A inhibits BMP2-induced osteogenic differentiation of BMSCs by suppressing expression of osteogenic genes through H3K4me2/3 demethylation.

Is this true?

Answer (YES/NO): YES